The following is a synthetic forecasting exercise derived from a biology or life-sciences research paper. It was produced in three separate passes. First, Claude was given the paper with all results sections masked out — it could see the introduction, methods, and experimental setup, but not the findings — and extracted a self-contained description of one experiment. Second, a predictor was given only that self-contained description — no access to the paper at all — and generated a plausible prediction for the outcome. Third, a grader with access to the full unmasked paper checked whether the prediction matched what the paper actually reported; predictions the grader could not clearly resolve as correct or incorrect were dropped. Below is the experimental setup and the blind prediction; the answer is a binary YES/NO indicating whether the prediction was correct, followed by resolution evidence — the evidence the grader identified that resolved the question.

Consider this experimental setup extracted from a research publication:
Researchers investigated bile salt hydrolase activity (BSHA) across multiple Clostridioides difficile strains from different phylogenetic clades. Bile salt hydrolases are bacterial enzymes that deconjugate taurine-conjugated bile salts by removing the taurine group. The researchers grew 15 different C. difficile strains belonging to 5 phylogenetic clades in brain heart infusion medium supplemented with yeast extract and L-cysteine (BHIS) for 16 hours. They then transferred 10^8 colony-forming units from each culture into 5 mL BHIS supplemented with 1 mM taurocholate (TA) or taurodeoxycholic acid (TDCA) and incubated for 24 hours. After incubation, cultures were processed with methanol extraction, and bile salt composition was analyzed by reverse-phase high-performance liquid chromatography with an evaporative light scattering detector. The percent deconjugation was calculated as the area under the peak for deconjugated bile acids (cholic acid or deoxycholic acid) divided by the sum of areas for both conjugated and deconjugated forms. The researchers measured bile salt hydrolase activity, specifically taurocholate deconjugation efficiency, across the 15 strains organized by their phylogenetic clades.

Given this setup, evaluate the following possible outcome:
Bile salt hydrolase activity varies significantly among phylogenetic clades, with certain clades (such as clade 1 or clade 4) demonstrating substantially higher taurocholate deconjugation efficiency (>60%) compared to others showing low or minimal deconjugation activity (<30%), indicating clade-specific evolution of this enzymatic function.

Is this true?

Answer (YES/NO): NO